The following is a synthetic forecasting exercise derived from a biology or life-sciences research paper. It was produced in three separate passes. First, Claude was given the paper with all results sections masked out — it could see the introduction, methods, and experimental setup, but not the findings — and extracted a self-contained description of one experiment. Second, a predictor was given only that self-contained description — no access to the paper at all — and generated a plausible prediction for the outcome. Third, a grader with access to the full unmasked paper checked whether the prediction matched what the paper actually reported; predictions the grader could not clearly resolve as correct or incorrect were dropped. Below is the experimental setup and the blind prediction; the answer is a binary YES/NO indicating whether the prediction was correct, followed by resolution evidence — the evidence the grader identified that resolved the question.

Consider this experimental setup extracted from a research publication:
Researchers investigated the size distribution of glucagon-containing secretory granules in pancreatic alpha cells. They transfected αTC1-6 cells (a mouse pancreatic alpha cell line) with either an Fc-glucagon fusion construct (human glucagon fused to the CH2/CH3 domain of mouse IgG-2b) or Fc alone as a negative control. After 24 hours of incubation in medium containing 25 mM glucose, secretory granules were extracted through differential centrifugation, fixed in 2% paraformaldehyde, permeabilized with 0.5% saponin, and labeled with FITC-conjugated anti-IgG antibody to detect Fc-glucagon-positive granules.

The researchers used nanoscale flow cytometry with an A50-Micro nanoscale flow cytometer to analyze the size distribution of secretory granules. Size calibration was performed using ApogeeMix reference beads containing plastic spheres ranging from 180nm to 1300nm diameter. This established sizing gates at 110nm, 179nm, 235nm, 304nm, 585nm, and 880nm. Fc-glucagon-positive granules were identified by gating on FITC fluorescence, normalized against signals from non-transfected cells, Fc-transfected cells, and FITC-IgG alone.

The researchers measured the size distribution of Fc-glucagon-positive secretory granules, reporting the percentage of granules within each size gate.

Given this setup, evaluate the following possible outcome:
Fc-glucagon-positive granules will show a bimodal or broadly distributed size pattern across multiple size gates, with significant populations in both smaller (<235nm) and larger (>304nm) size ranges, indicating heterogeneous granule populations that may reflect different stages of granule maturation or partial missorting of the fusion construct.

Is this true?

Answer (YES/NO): NO